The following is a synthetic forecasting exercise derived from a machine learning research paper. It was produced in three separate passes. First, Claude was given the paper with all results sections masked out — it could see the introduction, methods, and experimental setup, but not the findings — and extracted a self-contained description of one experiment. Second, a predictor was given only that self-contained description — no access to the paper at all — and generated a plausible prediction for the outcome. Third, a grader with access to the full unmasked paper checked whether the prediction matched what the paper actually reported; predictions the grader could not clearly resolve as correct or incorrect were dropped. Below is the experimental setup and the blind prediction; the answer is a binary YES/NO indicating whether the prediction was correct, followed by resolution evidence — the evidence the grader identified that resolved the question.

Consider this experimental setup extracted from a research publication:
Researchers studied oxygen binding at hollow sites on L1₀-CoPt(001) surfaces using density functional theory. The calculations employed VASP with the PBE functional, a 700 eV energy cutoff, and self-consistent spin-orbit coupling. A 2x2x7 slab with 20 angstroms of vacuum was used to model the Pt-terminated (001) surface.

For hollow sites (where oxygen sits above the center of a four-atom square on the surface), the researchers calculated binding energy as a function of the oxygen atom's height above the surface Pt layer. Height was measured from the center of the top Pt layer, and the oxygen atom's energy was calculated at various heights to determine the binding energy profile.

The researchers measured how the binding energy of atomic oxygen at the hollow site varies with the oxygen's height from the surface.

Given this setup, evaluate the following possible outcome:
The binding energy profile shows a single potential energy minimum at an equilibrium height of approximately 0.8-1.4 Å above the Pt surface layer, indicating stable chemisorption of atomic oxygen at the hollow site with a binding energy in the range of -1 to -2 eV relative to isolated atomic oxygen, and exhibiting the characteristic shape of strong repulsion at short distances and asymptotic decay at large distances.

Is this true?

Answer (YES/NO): NO